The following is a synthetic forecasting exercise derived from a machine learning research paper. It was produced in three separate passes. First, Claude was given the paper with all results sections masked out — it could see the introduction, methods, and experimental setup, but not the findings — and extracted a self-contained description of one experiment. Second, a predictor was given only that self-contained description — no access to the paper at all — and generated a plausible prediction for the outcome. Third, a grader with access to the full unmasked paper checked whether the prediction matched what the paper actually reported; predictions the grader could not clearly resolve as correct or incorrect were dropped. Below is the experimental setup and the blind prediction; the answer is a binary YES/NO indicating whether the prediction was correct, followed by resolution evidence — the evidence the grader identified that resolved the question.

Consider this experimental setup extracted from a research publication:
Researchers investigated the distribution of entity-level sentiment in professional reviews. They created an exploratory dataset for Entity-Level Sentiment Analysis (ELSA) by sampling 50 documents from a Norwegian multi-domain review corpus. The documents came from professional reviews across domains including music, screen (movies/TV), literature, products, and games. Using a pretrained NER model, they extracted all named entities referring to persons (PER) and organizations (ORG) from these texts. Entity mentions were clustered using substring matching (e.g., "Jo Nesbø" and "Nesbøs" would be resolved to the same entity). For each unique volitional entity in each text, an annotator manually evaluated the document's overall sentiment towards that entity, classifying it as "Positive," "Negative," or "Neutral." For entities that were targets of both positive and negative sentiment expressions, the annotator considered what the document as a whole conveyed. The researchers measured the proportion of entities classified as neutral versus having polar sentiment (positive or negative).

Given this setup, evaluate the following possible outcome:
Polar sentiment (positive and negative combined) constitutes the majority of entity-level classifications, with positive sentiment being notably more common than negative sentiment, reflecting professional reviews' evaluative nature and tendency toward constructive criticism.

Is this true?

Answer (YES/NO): NO